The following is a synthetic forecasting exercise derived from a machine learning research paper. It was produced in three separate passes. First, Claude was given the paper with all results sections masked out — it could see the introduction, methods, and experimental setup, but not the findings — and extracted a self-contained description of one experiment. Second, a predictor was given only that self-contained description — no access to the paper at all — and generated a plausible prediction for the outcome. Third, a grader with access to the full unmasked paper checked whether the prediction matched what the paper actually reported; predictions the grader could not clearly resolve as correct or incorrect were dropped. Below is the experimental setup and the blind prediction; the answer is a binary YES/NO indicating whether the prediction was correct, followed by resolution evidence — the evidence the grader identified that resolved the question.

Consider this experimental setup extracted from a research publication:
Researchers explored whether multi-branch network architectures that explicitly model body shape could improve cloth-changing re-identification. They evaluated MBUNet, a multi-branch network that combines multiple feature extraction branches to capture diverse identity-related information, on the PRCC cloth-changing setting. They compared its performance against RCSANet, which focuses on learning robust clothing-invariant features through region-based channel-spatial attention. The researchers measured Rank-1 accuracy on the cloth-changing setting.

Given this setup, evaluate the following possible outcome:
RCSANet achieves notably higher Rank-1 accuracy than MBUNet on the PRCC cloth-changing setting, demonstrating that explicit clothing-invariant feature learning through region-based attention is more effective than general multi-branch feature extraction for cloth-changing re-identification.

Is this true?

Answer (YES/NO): NO